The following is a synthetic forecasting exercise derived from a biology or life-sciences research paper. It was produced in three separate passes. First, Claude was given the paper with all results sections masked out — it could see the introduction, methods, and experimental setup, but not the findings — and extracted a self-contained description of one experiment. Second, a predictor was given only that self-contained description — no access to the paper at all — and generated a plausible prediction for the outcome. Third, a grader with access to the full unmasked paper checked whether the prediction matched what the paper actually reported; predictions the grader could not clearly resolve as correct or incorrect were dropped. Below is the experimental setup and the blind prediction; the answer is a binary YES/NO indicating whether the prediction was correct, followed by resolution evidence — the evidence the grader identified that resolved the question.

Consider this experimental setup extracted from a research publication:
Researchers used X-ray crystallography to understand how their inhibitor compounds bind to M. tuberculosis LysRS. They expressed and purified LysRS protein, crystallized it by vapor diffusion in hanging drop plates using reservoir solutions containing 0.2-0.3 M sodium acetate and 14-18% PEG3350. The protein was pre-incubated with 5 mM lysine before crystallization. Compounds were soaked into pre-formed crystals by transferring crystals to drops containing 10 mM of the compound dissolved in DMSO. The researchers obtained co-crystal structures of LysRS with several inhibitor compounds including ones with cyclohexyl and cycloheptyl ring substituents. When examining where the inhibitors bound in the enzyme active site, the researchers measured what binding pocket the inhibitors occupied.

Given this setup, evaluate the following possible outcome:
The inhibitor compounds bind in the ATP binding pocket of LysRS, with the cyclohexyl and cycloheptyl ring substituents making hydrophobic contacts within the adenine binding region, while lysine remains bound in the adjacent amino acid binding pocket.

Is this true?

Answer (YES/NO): YES